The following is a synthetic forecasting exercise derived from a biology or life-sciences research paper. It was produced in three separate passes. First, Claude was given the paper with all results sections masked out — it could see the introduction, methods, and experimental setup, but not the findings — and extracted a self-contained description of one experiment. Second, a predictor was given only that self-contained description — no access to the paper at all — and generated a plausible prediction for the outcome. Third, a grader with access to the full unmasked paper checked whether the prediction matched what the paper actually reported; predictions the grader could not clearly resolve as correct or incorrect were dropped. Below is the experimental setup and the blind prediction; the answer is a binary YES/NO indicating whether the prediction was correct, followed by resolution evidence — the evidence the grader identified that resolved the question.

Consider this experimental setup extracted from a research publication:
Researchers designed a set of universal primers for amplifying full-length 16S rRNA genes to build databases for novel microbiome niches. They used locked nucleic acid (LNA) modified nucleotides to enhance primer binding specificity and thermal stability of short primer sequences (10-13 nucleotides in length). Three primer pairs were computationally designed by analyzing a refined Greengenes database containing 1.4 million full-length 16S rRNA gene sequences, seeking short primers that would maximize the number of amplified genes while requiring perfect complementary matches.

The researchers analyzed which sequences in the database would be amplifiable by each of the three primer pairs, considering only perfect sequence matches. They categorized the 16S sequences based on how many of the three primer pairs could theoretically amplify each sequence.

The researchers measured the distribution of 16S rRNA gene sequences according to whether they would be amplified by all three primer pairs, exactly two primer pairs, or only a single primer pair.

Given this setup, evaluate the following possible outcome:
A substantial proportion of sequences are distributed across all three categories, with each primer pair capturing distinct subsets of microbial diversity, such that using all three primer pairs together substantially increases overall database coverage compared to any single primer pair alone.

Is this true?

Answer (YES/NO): YES